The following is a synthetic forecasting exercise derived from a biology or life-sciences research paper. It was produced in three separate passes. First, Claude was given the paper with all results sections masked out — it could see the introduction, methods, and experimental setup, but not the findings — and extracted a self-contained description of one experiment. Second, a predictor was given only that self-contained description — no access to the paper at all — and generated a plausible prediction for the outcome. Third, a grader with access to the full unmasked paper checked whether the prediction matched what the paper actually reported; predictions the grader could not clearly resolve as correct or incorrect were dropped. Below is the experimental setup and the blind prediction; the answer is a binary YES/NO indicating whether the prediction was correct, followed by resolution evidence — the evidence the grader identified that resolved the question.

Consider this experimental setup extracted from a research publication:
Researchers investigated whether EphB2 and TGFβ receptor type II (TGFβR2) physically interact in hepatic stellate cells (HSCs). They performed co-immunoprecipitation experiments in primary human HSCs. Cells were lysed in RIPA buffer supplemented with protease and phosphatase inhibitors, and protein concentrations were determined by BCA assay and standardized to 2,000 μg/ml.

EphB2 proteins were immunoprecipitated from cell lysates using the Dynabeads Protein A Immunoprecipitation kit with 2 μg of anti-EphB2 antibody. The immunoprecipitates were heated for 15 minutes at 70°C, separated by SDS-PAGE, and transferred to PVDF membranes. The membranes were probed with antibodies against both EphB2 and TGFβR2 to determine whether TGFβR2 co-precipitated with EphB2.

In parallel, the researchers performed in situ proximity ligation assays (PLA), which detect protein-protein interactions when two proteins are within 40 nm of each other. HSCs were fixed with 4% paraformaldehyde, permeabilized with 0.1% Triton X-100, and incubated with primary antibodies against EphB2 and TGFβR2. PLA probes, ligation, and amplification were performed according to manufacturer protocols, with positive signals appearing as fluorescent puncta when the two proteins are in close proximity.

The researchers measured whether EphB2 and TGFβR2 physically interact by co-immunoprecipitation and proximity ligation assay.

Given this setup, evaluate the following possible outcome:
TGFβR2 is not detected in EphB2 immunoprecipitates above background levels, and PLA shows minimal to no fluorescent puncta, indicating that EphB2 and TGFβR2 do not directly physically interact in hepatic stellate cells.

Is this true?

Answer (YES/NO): NO